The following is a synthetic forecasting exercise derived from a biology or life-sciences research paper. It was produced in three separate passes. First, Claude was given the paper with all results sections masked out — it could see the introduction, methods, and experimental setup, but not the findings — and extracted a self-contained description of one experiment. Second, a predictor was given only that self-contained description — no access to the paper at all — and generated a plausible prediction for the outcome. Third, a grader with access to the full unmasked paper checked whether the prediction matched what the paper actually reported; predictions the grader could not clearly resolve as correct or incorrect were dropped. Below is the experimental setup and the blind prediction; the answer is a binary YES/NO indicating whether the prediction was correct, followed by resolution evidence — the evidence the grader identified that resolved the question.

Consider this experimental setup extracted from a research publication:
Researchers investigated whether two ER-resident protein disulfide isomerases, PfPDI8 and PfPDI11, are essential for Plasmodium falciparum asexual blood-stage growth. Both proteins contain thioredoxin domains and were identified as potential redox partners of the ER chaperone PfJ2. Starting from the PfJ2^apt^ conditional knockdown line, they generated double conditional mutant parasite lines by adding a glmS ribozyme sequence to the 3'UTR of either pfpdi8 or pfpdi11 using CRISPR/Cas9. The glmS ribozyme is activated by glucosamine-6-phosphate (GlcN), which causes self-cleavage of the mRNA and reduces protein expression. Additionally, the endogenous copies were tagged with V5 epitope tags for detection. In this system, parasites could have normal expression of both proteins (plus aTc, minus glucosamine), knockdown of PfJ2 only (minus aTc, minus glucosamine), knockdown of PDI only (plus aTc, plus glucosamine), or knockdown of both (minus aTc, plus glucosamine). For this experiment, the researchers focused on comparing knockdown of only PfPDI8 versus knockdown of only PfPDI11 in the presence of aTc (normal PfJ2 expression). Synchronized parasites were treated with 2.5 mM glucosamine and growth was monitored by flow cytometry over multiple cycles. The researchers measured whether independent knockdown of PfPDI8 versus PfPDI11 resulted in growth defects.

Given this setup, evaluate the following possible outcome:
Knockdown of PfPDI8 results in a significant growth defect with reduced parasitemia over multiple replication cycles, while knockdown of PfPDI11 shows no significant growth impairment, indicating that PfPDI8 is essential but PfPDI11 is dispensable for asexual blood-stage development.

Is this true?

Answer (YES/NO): YES